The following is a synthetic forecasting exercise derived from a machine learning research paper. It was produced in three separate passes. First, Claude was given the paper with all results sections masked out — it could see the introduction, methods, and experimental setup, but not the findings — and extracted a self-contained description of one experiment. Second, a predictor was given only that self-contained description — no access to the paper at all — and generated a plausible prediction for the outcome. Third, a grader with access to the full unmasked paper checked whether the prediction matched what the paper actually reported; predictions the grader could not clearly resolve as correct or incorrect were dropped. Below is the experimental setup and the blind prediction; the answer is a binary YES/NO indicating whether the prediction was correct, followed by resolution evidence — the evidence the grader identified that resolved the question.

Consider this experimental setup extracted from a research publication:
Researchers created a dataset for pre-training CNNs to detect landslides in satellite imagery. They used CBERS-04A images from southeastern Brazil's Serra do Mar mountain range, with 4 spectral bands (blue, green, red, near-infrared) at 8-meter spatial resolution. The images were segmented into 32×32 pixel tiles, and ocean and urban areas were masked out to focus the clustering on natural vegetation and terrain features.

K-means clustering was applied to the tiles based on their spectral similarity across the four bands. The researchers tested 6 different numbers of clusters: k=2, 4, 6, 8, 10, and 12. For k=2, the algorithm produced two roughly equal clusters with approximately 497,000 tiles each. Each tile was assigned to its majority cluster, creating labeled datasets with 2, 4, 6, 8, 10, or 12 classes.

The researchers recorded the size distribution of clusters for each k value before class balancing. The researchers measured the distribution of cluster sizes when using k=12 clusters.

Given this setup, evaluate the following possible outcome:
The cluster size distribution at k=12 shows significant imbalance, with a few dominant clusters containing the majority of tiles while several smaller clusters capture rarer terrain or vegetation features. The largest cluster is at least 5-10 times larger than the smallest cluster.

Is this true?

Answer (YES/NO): YES